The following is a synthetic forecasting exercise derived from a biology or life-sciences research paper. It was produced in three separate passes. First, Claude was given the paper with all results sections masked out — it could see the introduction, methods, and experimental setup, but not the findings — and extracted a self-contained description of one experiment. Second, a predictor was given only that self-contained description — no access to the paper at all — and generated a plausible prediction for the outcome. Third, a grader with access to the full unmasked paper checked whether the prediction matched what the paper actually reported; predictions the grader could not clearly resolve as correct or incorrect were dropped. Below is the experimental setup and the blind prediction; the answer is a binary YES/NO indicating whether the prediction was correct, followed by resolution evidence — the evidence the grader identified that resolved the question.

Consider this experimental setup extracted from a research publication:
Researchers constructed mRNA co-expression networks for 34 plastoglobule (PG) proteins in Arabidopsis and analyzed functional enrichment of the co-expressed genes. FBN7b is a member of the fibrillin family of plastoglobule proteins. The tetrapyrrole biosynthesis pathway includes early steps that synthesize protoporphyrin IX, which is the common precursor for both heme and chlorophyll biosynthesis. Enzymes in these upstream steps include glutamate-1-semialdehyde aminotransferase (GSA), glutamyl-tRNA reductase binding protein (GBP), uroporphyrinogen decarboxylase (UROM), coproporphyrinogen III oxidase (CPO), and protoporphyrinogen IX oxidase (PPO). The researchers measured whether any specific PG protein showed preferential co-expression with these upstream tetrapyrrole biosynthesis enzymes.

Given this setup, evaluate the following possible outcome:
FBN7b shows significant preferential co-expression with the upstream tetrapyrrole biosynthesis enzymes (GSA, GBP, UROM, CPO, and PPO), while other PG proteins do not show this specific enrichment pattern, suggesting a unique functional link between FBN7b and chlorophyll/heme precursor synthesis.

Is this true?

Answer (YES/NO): YES